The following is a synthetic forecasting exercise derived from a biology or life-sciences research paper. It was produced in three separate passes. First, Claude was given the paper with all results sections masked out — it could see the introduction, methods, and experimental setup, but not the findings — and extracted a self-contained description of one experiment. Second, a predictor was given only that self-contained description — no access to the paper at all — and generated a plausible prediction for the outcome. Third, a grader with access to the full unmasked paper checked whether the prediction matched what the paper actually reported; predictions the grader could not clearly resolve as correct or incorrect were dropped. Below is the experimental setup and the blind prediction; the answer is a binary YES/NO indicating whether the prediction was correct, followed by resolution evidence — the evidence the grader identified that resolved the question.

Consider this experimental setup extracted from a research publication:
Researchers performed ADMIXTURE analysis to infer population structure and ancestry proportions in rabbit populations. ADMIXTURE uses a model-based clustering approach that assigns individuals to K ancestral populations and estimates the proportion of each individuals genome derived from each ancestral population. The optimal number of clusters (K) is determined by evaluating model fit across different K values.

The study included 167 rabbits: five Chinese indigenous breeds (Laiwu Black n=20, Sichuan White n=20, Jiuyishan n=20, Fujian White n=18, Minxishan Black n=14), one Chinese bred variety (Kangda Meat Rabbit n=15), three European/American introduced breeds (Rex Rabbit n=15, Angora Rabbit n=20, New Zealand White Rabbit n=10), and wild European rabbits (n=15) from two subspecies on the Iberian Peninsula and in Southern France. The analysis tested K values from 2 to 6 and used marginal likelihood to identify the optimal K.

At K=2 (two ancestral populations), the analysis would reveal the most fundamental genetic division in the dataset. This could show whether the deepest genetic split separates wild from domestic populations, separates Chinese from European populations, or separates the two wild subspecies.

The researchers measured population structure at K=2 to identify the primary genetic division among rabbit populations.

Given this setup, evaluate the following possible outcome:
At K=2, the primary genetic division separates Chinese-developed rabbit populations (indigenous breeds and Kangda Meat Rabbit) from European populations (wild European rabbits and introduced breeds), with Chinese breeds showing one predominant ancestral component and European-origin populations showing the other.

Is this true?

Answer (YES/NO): NO